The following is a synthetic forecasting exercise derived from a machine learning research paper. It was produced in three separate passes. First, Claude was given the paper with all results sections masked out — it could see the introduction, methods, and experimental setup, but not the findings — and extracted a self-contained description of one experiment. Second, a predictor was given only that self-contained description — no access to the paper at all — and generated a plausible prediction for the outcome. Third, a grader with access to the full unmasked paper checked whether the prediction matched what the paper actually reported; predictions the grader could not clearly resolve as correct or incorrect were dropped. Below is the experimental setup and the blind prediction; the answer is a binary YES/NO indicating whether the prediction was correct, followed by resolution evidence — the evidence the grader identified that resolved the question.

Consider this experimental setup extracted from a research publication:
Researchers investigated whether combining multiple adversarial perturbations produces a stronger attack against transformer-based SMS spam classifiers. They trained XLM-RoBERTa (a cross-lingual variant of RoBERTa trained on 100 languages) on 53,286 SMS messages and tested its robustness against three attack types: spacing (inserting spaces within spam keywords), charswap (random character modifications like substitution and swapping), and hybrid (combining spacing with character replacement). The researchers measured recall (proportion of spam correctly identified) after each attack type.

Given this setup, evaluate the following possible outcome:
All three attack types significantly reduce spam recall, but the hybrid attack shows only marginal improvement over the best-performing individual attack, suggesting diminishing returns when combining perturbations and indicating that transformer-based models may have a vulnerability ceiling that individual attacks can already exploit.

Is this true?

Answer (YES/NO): NO